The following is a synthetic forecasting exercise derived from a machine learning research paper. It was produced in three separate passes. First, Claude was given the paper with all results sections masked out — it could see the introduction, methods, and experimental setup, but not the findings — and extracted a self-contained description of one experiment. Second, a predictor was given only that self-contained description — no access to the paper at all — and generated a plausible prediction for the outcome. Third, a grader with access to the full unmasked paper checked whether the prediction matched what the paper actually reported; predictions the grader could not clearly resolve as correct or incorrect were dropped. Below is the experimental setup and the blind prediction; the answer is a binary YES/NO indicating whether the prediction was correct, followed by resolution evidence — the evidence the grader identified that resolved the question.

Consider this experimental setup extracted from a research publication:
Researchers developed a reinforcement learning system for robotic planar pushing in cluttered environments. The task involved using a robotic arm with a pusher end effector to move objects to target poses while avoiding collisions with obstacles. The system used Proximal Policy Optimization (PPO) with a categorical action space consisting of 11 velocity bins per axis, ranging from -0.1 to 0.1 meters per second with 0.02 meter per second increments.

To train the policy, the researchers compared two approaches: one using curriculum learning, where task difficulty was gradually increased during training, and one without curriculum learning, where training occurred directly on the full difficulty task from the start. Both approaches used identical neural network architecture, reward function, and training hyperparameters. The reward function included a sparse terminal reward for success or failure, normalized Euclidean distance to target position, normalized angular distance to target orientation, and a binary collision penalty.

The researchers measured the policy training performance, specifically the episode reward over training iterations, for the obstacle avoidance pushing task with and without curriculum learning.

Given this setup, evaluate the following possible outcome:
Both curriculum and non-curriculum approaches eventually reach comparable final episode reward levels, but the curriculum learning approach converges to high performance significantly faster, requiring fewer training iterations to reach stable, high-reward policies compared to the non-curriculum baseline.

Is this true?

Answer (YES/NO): NO